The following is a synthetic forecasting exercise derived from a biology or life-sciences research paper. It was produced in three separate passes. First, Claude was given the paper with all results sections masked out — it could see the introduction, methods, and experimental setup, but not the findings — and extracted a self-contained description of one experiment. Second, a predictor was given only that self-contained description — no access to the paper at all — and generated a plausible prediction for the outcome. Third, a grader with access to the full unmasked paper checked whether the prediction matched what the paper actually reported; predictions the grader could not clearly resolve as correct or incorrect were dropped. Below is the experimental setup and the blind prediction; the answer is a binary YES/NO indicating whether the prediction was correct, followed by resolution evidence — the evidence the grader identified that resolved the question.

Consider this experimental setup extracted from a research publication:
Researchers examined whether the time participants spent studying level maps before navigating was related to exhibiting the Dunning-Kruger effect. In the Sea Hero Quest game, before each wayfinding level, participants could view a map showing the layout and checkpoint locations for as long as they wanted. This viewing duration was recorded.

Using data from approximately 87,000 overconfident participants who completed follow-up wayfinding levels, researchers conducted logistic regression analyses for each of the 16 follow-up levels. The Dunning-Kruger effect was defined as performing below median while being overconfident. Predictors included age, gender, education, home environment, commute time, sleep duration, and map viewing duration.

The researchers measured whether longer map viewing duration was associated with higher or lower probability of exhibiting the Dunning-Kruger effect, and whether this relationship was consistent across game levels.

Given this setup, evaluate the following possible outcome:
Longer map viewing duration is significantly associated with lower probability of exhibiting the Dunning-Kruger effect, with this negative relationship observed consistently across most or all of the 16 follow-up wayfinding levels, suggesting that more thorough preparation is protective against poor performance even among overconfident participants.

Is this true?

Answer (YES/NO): NO